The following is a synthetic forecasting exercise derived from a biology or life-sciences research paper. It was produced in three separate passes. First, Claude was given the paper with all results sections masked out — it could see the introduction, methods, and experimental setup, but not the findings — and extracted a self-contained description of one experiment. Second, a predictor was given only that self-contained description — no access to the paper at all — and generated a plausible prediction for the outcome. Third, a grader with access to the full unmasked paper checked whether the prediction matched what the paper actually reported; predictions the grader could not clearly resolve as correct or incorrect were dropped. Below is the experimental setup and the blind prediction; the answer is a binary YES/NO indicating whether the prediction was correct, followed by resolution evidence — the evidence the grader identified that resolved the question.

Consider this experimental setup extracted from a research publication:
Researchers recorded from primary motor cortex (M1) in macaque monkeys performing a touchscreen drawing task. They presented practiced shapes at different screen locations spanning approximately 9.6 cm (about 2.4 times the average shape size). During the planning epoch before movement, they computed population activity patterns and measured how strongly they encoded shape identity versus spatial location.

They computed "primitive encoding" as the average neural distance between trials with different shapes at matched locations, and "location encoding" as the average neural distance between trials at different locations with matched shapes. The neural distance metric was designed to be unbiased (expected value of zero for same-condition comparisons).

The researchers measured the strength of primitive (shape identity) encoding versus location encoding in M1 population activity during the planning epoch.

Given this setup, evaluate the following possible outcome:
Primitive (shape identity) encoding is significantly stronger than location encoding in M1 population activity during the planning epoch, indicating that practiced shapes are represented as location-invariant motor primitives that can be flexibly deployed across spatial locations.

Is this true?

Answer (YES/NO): NO